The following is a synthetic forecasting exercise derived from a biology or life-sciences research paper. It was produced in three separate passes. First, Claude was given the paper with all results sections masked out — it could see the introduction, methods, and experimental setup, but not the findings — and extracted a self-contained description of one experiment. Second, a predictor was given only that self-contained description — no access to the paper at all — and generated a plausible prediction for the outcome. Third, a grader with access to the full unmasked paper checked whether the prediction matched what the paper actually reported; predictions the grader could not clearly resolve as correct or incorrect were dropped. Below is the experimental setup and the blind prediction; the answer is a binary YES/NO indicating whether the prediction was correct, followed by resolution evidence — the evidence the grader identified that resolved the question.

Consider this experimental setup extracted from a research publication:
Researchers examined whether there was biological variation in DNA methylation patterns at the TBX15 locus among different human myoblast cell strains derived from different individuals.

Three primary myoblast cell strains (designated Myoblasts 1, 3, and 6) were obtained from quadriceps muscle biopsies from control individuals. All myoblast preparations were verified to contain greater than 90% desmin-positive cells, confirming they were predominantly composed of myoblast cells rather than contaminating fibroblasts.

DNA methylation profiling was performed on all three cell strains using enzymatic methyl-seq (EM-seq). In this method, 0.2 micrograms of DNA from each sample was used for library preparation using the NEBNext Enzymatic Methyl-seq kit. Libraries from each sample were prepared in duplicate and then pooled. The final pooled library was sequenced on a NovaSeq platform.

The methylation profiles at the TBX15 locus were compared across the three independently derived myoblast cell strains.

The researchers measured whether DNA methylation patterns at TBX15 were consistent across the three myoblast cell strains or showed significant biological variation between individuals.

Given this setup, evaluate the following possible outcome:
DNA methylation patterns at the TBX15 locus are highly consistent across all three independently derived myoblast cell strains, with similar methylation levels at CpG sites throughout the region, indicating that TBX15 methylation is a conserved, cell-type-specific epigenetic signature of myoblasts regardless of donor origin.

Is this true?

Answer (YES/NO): NO